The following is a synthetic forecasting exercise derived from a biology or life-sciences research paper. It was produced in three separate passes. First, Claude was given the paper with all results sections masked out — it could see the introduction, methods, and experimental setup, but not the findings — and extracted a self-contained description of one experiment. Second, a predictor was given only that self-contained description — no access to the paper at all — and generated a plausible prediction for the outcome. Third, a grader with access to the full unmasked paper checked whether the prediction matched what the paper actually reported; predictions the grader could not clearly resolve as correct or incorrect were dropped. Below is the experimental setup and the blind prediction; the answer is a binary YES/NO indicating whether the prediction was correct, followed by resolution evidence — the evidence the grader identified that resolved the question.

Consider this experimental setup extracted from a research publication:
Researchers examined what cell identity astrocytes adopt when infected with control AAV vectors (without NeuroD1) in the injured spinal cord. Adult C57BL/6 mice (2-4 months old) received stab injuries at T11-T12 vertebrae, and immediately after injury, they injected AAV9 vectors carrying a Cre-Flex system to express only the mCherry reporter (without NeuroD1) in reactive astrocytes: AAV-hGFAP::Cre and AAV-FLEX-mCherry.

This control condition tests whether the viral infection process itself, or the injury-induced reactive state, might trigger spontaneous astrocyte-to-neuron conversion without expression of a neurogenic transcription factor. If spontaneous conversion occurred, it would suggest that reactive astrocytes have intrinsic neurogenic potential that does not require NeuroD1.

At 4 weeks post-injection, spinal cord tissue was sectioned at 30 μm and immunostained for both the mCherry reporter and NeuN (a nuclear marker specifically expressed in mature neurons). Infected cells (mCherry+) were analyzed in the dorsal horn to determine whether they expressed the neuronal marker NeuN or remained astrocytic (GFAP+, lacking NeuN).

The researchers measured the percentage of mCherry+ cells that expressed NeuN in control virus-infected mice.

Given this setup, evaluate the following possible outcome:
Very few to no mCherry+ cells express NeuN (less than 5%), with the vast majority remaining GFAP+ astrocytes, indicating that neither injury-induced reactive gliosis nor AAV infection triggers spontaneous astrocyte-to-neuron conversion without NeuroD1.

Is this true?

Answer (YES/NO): YES